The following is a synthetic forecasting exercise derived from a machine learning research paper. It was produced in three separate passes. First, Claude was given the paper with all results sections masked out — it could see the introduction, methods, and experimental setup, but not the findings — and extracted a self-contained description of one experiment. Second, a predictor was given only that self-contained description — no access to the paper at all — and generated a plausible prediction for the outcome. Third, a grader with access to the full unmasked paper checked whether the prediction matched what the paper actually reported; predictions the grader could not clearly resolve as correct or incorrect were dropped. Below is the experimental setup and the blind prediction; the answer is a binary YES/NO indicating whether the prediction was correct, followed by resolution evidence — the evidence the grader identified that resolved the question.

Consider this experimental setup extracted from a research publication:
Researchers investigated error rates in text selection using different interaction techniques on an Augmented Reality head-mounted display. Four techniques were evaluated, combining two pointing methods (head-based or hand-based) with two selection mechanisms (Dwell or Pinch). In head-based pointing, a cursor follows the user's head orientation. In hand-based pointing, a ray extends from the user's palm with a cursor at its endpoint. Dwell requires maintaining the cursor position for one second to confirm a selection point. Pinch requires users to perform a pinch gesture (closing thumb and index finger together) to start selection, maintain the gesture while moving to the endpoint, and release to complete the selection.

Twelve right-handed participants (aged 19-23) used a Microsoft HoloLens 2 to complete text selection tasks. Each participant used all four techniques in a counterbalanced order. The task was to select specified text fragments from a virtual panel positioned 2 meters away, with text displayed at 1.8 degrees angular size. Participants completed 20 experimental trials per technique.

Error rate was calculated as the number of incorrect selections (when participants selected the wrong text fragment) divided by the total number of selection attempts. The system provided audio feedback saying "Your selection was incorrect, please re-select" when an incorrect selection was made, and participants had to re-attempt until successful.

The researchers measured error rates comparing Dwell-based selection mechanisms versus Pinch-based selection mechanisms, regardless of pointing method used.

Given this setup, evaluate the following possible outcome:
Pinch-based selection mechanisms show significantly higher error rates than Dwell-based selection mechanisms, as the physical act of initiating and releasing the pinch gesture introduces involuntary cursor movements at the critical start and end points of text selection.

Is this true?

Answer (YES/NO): NO